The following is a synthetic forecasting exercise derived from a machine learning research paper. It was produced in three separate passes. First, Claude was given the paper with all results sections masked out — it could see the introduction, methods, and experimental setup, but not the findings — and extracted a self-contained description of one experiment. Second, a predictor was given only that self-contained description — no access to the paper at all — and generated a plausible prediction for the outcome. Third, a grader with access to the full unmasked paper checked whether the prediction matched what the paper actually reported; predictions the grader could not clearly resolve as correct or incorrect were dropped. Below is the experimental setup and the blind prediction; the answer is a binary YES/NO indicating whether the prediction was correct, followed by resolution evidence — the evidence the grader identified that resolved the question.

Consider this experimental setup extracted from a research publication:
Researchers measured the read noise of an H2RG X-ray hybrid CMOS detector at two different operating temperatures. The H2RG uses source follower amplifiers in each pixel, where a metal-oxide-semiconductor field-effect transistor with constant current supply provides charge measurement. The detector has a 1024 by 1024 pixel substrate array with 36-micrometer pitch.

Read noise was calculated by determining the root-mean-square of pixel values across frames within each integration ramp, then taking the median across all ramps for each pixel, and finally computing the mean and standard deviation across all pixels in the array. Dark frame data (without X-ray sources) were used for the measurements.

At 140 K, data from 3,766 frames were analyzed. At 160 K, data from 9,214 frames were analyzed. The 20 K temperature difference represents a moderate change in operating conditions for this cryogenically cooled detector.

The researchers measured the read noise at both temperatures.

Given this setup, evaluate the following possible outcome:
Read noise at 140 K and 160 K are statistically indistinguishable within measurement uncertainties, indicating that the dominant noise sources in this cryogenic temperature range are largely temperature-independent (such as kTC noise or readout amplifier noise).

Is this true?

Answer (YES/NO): NO